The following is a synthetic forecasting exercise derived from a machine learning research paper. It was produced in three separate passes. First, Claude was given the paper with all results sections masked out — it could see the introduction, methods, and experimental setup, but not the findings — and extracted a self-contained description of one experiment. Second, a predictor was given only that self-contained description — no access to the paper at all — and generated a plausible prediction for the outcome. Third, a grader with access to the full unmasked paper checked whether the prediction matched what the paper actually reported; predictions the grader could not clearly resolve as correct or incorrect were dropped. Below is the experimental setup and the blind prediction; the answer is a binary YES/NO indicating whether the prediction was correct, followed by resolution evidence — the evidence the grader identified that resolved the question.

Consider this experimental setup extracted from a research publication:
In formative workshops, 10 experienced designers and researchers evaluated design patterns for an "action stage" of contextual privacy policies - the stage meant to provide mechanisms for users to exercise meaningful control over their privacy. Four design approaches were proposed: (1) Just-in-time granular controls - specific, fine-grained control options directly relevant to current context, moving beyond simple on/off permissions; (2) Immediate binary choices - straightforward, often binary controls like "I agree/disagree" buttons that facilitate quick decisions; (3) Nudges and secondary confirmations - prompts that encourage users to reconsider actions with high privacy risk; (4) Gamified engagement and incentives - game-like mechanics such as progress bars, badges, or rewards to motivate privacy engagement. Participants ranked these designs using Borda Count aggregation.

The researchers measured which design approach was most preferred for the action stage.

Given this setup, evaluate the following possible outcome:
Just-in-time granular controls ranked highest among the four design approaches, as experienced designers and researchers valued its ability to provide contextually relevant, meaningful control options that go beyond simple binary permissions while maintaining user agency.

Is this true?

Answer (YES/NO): YES